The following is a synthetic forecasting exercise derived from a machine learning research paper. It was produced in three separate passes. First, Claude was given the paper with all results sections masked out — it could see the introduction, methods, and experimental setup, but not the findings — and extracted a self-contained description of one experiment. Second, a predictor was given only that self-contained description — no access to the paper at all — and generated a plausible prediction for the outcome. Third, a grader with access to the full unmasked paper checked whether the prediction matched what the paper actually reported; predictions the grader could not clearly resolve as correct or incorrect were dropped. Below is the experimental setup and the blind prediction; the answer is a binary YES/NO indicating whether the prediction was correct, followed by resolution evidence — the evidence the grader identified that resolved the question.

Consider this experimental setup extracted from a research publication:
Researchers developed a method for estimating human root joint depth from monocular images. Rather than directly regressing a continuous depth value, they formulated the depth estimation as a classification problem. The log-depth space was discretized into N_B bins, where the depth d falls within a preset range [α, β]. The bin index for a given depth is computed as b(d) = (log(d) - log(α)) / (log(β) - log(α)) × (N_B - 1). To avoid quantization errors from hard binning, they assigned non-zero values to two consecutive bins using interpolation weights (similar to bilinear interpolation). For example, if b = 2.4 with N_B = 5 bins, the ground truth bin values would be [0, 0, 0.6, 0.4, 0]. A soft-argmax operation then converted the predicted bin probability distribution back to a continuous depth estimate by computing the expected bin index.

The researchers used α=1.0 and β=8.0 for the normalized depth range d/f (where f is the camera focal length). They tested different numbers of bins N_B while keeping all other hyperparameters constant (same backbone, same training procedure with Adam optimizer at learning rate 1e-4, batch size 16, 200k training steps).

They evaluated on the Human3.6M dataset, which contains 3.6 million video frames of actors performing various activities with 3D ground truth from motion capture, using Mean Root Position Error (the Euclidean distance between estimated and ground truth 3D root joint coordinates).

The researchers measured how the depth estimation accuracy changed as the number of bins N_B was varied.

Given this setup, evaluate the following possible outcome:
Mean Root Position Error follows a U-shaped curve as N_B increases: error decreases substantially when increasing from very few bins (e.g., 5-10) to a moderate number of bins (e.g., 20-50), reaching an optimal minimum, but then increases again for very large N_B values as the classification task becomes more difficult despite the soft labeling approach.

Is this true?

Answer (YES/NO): NO